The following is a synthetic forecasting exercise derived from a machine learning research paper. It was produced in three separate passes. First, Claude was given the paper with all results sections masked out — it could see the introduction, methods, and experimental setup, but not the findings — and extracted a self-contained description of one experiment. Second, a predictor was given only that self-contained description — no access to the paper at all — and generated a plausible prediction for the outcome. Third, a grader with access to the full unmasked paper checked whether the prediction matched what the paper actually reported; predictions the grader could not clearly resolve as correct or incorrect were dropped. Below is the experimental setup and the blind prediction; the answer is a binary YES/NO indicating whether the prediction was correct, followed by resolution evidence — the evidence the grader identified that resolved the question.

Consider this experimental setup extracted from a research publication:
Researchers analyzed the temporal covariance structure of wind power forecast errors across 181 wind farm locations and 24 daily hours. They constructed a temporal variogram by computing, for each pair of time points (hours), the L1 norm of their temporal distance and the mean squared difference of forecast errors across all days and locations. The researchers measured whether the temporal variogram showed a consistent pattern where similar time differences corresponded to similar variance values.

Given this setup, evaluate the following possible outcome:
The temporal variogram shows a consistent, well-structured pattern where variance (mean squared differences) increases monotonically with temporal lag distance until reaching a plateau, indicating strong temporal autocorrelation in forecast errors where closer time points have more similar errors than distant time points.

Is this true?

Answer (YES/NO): NO